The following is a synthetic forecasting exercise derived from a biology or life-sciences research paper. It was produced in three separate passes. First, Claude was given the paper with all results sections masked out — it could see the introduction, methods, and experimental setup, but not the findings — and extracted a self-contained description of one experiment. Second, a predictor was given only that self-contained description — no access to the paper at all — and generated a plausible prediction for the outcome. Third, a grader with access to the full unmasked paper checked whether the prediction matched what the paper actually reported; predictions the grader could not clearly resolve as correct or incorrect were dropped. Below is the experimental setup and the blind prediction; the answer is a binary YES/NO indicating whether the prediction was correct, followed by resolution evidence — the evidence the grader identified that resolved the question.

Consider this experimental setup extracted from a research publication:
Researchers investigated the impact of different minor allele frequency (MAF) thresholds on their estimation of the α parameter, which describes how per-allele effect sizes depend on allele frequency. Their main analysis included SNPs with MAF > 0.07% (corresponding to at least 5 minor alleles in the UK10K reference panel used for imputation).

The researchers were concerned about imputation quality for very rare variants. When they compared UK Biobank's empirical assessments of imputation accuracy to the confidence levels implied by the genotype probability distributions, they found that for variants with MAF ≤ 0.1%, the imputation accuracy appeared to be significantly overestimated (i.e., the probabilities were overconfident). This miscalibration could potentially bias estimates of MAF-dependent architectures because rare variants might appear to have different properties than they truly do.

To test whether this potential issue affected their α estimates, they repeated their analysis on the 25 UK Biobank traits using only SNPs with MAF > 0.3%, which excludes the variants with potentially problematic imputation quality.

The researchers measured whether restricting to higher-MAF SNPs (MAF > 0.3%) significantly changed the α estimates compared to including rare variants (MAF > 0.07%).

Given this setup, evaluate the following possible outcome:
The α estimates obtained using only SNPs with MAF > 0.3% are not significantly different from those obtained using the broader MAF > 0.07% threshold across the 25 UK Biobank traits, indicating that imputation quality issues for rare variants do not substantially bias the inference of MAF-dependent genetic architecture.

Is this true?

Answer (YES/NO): YES